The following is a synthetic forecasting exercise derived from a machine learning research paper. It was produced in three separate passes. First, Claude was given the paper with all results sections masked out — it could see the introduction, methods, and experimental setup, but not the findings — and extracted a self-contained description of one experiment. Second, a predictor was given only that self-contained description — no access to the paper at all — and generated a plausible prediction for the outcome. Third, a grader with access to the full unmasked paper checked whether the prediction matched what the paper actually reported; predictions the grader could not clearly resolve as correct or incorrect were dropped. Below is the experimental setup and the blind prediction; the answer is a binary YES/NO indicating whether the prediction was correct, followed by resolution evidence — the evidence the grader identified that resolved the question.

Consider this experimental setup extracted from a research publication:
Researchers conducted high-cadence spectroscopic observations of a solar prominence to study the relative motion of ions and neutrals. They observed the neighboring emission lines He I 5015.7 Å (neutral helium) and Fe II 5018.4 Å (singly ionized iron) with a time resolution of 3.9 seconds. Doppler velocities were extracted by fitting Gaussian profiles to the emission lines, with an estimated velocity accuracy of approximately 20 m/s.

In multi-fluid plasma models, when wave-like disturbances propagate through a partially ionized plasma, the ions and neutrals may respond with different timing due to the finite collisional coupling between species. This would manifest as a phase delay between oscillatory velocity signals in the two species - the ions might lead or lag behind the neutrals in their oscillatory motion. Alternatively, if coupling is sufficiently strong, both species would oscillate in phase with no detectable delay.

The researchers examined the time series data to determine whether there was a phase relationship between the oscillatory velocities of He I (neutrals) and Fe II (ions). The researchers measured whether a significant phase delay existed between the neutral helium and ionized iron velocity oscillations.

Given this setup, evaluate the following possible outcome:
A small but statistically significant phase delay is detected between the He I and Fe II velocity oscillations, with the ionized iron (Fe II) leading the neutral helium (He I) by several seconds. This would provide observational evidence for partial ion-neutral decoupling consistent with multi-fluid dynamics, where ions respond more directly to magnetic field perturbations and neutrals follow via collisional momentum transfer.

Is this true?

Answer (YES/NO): NO